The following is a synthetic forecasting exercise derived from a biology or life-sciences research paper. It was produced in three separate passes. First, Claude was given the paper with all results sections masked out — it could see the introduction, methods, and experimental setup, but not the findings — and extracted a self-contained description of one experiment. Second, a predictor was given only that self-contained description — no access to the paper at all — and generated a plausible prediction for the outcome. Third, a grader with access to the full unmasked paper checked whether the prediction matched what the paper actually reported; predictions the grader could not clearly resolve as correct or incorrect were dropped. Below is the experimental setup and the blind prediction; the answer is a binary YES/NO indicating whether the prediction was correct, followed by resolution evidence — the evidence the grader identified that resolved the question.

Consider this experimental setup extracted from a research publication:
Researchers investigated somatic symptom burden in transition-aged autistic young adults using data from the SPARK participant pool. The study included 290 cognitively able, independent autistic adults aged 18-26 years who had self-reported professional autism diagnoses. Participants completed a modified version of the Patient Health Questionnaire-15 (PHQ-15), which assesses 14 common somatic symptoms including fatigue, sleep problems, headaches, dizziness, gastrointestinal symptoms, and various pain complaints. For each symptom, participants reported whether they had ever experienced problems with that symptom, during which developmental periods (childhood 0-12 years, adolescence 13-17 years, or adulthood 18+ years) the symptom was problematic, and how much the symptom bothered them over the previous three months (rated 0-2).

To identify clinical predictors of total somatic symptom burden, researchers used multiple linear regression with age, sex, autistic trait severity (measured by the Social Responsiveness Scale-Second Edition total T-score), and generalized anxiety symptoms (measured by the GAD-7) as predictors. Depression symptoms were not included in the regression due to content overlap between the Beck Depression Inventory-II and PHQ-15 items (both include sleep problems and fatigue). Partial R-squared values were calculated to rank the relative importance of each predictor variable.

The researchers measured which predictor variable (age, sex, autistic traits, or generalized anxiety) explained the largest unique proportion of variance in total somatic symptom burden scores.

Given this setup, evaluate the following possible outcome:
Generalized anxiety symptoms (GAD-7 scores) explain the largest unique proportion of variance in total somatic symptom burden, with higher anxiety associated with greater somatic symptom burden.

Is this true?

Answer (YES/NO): YES